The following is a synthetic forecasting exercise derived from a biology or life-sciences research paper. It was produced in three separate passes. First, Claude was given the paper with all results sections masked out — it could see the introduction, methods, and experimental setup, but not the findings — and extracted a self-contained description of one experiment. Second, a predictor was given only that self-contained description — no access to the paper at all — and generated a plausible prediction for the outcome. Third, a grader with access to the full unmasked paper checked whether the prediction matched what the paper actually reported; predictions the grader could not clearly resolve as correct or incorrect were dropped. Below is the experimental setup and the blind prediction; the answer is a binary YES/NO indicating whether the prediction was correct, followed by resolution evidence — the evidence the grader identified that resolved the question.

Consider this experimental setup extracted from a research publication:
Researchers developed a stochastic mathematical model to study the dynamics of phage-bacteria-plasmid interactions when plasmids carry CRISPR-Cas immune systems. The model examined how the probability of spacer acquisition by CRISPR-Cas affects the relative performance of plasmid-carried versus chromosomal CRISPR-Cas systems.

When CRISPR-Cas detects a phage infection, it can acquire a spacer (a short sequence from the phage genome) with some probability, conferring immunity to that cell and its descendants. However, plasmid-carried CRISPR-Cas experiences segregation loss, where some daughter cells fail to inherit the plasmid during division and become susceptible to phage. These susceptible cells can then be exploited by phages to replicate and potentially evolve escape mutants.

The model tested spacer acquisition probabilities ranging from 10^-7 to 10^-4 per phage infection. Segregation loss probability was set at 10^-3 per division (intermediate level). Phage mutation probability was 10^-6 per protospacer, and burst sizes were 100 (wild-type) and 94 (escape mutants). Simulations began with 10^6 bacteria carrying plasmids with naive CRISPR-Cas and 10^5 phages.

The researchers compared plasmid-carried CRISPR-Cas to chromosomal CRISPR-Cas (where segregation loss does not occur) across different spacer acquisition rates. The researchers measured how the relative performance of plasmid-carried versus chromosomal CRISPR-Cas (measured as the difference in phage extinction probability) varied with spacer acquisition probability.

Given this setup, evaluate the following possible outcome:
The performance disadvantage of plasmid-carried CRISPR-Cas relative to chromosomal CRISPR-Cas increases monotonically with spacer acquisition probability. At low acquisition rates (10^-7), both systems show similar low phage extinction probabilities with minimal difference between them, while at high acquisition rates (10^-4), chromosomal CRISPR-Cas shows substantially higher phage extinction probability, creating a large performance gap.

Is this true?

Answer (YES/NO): NO